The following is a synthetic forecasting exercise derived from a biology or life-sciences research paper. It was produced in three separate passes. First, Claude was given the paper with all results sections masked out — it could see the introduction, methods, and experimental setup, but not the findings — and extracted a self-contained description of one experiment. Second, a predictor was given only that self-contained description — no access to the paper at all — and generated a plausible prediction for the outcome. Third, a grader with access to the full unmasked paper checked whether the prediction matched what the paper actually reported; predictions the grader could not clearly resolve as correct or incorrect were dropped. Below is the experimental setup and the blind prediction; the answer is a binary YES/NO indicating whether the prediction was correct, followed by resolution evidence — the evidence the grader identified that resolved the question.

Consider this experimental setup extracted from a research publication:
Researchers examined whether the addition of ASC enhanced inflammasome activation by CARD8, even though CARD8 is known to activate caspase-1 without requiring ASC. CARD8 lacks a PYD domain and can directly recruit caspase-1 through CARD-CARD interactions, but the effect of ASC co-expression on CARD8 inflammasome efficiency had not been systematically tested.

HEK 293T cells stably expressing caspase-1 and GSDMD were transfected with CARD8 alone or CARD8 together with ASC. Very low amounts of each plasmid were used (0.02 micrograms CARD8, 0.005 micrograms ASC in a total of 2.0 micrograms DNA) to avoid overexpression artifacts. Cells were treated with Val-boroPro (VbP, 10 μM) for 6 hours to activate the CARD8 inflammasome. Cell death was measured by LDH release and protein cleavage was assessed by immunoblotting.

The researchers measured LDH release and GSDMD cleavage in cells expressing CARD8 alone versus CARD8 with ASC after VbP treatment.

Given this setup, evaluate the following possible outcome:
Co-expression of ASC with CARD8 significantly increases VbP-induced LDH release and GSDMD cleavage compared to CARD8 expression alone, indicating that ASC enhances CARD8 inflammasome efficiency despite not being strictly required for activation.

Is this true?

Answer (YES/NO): NO